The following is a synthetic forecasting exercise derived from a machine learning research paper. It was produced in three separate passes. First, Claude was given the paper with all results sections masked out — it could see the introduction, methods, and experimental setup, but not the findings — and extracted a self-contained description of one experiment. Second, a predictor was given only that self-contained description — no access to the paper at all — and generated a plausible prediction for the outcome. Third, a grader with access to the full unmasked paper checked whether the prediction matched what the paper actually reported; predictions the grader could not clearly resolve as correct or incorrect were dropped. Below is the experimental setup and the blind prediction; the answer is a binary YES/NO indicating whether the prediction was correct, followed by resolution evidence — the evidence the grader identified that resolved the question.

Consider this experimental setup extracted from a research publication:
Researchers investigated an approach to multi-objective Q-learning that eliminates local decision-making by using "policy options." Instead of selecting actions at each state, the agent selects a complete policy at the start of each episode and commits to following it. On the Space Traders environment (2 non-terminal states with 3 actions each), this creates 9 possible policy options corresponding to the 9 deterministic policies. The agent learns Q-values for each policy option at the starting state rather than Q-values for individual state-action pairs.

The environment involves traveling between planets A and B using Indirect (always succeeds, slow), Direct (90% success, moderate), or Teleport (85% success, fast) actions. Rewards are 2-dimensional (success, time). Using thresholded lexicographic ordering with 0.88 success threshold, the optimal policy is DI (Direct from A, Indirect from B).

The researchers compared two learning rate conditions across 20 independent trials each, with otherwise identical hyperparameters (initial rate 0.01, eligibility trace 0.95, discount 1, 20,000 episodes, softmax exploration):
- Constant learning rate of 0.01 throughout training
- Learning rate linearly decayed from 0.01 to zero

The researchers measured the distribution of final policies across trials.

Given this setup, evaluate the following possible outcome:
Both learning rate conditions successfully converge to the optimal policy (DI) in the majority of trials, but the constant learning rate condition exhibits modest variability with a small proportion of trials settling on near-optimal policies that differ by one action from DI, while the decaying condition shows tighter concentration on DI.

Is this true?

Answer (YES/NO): NO